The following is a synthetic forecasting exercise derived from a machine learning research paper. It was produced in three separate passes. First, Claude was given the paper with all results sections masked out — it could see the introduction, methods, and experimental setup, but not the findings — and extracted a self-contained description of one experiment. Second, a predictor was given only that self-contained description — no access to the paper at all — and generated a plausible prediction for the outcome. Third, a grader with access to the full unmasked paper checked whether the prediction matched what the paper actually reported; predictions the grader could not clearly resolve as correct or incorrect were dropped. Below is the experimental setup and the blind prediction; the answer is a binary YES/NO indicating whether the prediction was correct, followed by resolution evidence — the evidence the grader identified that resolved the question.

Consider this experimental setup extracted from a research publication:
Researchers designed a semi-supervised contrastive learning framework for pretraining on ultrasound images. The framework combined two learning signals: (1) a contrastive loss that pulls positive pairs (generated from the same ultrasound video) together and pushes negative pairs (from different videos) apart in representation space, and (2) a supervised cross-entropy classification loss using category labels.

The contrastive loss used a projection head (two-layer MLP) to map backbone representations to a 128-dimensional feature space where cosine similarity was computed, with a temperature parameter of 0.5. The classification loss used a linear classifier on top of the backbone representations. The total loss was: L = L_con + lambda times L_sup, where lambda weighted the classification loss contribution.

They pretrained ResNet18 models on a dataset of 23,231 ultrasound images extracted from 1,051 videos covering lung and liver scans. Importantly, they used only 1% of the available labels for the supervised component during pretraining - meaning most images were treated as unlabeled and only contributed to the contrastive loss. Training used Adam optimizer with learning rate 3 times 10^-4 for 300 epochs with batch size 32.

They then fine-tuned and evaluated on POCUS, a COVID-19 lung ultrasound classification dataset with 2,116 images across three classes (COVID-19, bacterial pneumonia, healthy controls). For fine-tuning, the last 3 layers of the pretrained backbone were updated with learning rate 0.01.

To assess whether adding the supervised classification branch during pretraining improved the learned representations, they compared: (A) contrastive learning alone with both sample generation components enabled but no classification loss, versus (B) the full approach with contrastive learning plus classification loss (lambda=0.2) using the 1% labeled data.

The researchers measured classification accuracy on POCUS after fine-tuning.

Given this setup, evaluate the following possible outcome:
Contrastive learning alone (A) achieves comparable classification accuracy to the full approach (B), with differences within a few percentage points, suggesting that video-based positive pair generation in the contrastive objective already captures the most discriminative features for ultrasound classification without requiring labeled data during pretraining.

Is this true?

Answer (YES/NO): YES